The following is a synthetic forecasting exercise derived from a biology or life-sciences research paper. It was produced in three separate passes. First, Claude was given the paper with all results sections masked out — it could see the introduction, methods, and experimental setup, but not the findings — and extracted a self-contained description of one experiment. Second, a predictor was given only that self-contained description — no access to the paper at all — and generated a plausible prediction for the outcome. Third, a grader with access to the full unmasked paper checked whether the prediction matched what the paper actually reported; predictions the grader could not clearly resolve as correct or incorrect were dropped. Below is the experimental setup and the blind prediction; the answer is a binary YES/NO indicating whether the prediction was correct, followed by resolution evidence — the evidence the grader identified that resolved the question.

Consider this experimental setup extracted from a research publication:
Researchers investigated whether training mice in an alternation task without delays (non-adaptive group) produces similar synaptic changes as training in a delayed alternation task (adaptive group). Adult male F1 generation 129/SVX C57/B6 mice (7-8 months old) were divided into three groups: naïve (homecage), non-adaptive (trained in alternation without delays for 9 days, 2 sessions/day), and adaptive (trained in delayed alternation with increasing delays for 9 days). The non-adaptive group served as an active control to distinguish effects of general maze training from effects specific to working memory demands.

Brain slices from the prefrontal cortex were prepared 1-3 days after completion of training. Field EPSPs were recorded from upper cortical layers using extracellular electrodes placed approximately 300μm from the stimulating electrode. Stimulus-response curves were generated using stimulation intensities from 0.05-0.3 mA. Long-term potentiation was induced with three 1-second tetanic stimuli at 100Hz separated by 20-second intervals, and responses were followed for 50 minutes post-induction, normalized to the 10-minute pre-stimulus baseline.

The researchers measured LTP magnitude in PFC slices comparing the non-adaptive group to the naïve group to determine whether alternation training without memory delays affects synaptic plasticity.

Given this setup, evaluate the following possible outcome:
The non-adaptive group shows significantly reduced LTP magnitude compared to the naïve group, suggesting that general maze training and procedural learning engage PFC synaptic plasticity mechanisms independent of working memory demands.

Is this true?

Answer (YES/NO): NO